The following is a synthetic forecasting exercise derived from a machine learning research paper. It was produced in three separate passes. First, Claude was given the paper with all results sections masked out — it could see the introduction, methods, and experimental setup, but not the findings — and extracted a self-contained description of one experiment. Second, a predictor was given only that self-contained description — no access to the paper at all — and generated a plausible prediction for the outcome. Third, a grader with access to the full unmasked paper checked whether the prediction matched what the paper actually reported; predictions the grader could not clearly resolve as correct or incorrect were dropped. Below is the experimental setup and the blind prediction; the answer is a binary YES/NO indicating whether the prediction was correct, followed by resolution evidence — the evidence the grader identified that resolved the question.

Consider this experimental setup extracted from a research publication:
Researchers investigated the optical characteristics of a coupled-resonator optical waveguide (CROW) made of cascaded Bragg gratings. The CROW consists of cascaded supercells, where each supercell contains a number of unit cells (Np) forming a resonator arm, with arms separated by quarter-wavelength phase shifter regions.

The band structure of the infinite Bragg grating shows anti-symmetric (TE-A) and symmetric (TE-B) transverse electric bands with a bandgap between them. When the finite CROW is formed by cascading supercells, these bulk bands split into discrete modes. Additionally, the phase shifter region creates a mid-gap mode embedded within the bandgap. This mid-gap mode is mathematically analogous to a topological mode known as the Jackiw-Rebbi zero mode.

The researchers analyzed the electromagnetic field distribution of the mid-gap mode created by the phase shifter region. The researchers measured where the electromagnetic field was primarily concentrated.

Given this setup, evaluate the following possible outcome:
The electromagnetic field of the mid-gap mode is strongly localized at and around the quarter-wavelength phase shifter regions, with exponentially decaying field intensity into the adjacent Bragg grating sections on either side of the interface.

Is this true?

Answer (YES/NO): YES